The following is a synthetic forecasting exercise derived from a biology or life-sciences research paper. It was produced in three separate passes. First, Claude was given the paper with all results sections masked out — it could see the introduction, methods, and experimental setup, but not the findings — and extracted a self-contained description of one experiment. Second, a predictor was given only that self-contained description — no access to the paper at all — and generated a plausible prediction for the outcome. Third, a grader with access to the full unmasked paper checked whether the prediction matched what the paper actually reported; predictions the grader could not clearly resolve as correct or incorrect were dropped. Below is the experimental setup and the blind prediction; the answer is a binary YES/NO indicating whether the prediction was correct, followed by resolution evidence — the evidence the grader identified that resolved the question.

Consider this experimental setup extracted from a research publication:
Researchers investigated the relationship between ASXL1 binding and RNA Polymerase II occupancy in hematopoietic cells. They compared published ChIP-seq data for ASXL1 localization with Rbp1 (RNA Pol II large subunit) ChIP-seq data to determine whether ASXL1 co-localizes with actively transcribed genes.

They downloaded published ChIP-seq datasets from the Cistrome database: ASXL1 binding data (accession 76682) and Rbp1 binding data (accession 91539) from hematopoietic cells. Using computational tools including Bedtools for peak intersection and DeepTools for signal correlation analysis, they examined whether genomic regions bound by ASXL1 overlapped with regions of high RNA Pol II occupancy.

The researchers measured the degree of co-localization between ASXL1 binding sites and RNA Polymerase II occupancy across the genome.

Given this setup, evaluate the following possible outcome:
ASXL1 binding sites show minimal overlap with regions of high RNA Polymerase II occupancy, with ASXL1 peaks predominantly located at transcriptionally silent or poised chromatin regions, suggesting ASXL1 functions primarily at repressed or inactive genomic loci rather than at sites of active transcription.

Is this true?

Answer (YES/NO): NO